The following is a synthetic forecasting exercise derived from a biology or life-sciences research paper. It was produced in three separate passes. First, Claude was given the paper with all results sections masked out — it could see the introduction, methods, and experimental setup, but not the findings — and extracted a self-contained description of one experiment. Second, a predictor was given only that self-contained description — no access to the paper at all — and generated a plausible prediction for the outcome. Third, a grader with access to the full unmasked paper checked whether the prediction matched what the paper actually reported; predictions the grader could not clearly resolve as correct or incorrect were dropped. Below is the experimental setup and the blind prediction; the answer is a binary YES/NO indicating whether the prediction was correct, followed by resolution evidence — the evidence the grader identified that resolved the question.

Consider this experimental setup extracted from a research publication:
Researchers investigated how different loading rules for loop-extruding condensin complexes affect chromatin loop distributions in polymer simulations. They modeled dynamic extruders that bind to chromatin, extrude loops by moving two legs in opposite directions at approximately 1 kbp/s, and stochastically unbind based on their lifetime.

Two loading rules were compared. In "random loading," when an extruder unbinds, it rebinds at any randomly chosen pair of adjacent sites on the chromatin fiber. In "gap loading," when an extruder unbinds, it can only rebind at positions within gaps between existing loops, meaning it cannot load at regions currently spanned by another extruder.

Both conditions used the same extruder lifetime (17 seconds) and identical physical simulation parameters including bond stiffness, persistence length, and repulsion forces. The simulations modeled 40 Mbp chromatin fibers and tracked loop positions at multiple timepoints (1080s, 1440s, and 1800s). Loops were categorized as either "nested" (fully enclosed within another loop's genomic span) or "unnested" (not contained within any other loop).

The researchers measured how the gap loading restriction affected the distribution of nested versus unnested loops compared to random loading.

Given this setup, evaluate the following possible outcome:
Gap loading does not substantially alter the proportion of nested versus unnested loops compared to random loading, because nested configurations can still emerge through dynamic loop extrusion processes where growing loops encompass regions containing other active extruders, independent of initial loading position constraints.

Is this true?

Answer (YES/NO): YES